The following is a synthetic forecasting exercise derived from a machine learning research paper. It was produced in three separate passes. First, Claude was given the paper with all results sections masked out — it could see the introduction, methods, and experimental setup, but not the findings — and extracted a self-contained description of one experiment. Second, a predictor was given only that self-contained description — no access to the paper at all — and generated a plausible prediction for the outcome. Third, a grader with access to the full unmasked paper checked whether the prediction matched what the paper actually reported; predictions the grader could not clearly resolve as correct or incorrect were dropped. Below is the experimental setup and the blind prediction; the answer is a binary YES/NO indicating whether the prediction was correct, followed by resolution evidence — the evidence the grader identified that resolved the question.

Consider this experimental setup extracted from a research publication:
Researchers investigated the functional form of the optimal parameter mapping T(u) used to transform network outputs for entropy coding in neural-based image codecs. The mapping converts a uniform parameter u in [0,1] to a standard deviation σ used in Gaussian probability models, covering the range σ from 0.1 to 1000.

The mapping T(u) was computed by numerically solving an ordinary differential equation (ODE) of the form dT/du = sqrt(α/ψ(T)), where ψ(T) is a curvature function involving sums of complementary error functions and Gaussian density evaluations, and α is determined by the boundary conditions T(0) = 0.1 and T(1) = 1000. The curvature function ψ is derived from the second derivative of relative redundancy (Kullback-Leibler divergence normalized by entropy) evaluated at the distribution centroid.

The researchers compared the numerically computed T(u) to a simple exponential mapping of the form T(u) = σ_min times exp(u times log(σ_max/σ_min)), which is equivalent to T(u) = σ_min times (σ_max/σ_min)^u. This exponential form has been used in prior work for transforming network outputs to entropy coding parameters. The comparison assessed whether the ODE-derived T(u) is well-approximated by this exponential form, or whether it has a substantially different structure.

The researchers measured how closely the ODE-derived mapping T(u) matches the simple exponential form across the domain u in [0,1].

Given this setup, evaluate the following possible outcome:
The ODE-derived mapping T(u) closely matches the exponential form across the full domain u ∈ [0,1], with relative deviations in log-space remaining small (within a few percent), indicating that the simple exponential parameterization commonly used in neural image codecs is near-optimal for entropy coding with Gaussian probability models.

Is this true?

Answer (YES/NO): NO